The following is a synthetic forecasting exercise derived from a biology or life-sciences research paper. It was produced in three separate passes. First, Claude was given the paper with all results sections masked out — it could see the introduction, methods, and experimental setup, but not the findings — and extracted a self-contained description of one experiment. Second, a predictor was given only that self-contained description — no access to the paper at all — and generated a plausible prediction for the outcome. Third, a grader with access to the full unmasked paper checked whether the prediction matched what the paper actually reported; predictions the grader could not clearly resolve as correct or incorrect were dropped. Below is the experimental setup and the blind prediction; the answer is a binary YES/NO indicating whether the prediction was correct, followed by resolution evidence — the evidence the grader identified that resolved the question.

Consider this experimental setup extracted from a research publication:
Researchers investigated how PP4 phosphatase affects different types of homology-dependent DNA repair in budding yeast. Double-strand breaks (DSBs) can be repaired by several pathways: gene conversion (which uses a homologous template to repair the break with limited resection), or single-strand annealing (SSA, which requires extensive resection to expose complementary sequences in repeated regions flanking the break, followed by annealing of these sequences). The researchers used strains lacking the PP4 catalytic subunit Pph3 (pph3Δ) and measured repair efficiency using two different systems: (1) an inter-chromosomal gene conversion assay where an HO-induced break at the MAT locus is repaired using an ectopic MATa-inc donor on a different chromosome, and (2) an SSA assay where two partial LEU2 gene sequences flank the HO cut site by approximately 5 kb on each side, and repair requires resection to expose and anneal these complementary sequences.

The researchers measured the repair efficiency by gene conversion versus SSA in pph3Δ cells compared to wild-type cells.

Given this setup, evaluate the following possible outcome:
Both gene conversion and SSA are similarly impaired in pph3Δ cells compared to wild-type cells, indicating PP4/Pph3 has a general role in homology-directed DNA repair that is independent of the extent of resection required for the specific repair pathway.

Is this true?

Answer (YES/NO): NO